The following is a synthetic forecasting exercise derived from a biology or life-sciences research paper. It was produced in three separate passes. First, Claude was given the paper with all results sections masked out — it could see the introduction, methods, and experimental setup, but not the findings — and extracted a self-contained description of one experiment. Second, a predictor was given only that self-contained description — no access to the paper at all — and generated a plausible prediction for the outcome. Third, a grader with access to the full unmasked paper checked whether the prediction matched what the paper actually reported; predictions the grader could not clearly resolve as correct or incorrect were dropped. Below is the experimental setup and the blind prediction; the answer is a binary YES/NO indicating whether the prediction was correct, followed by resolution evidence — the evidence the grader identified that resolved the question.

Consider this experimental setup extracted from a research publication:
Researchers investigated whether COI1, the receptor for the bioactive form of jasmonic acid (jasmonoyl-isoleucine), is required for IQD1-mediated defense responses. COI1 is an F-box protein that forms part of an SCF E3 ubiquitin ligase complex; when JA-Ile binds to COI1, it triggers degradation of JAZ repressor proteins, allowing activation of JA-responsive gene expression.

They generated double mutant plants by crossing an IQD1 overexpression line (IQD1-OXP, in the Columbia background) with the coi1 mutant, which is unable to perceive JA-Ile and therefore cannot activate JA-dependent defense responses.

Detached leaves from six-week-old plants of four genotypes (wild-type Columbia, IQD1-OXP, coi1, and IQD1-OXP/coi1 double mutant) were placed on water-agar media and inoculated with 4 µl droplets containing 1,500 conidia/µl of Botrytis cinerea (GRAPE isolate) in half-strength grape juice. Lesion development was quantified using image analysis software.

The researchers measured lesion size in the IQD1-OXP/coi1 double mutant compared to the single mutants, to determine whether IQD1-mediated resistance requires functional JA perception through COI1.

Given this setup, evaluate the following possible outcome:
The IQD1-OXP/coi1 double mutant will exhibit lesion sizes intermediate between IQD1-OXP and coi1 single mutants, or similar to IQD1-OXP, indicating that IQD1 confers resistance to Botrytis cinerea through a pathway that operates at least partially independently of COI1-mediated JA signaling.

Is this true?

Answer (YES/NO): YES